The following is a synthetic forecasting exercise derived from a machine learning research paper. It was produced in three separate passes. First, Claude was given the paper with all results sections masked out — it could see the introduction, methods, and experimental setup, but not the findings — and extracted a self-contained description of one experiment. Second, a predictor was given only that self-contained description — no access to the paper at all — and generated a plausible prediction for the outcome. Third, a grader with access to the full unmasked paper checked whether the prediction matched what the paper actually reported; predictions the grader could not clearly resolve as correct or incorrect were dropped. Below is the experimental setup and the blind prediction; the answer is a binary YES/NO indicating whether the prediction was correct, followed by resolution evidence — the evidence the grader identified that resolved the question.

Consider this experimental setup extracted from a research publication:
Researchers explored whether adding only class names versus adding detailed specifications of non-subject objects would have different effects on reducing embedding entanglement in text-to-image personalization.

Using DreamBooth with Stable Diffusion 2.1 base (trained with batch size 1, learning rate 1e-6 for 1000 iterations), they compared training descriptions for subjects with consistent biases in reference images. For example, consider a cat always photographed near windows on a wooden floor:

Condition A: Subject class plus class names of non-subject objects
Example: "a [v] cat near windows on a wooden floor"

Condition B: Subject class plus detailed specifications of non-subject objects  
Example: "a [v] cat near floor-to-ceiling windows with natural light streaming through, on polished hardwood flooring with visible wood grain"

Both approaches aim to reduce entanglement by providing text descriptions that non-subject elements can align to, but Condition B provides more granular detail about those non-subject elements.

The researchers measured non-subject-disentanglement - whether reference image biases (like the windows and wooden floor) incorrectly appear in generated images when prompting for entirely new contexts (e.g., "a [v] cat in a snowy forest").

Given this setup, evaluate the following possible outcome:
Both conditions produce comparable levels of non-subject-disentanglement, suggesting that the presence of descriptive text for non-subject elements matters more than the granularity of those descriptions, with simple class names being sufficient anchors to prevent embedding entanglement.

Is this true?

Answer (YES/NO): NO